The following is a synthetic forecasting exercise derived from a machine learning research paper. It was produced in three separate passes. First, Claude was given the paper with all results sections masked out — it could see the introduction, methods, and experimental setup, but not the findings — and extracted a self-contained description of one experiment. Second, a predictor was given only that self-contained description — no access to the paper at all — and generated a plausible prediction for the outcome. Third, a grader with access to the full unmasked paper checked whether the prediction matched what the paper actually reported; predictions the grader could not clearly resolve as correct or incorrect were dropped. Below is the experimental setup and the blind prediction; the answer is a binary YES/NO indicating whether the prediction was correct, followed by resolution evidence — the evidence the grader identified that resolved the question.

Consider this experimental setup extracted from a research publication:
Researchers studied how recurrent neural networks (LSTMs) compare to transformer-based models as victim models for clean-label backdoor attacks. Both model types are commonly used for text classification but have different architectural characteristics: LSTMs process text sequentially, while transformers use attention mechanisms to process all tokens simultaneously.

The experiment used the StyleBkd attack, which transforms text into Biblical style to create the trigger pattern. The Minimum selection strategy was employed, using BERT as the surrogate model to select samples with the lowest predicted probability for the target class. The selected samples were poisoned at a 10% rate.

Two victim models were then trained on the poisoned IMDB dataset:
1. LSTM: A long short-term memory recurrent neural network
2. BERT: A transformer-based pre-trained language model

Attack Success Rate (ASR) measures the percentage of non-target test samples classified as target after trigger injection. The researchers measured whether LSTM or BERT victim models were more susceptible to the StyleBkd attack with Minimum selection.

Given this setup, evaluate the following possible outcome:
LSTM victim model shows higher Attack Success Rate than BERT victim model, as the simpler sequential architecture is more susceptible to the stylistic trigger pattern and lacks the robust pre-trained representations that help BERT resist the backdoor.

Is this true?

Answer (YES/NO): NO